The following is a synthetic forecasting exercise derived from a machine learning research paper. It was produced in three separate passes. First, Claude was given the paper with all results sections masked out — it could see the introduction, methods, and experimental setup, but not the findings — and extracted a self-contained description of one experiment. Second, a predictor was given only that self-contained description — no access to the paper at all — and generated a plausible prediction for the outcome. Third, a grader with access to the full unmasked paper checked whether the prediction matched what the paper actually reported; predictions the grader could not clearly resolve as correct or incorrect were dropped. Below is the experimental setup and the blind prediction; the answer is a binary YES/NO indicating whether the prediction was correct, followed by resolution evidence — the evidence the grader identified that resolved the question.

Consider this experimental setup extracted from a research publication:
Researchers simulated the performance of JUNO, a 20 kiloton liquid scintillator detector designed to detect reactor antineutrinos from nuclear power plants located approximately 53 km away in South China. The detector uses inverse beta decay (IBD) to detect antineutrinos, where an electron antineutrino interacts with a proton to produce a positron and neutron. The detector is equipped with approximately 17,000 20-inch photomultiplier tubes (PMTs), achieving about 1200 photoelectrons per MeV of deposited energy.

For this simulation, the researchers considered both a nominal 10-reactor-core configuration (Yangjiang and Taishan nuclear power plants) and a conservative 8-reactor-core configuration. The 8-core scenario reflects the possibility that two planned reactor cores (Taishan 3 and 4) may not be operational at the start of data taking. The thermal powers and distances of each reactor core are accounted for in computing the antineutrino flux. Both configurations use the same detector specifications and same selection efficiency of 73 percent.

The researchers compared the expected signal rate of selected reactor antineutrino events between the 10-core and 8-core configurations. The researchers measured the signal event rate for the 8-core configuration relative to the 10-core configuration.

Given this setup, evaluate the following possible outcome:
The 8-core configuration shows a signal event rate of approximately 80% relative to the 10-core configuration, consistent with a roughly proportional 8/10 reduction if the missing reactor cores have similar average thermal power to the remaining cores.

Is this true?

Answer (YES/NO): NO